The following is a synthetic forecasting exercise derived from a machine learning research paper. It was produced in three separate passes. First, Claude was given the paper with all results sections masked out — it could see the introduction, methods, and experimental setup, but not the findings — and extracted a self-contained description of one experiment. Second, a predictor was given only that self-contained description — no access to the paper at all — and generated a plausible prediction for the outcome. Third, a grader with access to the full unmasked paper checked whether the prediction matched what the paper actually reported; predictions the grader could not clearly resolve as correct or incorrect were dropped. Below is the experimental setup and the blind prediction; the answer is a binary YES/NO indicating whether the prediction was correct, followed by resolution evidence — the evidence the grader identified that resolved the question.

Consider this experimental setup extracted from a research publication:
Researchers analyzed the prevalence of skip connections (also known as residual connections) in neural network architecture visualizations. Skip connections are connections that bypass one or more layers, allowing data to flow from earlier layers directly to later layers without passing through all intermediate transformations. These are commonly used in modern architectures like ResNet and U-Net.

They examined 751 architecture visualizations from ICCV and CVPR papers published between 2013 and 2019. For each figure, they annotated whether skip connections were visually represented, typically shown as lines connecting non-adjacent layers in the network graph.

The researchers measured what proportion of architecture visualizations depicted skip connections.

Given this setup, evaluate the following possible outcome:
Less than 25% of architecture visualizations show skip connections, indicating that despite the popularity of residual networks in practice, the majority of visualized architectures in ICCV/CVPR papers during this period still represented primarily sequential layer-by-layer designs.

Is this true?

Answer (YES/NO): NO